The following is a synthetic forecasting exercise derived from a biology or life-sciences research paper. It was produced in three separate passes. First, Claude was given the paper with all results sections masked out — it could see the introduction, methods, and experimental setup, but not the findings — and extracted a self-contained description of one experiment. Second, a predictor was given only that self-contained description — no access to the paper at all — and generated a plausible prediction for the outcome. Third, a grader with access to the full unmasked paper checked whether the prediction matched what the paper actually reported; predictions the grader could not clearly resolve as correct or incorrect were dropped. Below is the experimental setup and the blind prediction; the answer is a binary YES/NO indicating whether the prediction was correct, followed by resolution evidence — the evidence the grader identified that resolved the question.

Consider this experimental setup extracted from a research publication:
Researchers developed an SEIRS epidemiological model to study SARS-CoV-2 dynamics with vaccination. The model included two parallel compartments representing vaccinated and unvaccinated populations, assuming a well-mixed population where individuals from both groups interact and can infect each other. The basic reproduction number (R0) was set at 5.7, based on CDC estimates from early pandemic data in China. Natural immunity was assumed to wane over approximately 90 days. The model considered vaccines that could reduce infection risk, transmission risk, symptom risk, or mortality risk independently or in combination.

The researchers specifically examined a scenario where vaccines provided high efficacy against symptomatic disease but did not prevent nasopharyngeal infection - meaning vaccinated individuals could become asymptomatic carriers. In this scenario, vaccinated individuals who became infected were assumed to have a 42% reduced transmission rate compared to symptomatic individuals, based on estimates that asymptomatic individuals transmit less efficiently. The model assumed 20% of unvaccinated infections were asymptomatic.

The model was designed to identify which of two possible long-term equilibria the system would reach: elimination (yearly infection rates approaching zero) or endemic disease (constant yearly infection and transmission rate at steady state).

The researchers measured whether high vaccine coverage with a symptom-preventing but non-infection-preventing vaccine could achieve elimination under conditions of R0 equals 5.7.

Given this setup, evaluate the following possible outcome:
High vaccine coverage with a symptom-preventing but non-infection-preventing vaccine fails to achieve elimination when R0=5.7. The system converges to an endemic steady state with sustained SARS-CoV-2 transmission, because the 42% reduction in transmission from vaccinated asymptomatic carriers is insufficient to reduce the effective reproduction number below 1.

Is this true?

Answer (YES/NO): YES